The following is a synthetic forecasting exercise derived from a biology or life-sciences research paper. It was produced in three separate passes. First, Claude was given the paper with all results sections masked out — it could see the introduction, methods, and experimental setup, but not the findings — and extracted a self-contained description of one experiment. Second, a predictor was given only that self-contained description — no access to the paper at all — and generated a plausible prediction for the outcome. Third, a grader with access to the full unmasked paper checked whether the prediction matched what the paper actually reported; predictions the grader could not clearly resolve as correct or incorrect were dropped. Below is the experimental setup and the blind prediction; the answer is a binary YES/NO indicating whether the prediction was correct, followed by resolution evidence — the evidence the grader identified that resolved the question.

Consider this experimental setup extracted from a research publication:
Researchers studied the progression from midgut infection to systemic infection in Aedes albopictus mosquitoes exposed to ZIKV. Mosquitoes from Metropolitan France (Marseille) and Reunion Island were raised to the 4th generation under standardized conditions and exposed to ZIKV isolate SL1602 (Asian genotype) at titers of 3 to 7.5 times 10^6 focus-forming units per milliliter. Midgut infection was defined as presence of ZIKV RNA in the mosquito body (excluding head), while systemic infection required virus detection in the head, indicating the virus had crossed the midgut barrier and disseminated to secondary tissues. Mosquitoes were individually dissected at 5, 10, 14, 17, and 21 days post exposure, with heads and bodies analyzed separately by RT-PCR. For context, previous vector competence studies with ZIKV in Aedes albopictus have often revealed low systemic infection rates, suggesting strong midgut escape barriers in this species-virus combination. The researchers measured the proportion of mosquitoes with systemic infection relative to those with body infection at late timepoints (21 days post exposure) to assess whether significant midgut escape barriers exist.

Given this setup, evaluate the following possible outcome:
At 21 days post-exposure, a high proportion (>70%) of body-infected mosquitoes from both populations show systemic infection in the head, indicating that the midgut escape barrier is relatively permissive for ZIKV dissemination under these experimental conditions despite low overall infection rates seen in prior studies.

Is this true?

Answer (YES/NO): YES